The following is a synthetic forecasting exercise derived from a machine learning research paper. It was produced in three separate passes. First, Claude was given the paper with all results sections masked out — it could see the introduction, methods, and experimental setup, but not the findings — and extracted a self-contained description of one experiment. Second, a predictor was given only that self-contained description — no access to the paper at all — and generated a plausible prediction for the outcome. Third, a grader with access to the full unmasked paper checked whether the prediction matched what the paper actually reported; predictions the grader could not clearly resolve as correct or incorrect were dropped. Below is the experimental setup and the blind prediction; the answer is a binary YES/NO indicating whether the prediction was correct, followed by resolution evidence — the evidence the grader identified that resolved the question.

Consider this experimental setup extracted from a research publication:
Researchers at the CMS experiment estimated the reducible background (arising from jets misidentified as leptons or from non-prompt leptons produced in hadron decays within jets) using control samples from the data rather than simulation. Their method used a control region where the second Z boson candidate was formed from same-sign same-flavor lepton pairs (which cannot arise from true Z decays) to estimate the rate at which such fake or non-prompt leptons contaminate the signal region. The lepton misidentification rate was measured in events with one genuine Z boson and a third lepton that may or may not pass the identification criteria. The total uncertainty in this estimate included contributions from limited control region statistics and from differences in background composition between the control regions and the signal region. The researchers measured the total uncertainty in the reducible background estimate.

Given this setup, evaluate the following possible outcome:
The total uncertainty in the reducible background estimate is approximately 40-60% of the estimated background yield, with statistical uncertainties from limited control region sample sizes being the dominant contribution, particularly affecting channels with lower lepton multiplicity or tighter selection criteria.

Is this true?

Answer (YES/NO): NO